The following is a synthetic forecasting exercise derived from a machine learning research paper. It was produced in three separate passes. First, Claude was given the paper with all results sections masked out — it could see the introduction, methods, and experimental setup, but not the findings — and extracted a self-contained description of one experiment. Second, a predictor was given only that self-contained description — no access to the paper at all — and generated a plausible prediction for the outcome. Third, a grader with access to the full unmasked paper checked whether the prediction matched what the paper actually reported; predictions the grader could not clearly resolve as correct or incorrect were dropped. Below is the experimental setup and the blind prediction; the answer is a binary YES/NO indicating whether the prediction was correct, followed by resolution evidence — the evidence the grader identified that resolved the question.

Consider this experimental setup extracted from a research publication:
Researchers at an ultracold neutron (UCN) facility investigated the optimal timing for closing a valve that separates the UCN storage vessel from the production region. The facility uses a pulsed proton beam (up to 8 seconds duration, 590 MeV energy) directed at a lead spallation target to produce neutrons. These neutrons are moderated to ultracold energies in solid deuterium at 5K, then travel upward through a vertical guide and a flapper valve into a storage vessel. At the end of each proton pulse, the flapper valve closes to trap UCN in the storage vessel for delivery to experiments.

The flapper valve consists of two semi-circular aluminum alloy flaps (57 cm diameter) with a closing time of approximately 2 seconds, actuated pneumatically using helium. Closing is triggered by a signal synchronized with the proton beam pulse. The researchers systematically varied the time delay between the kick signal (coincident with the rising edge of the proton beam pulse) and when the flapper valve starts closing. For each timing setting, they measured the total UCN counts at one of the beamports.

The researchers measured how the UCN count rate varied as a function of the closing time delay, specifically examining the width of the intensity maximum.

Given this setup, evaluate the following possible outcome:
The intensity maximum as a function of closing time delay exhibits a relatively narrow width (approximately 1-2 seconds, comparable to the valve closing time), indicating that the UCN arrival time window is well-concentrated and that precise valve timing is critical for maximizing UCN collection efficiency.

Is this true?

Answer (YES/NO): NO